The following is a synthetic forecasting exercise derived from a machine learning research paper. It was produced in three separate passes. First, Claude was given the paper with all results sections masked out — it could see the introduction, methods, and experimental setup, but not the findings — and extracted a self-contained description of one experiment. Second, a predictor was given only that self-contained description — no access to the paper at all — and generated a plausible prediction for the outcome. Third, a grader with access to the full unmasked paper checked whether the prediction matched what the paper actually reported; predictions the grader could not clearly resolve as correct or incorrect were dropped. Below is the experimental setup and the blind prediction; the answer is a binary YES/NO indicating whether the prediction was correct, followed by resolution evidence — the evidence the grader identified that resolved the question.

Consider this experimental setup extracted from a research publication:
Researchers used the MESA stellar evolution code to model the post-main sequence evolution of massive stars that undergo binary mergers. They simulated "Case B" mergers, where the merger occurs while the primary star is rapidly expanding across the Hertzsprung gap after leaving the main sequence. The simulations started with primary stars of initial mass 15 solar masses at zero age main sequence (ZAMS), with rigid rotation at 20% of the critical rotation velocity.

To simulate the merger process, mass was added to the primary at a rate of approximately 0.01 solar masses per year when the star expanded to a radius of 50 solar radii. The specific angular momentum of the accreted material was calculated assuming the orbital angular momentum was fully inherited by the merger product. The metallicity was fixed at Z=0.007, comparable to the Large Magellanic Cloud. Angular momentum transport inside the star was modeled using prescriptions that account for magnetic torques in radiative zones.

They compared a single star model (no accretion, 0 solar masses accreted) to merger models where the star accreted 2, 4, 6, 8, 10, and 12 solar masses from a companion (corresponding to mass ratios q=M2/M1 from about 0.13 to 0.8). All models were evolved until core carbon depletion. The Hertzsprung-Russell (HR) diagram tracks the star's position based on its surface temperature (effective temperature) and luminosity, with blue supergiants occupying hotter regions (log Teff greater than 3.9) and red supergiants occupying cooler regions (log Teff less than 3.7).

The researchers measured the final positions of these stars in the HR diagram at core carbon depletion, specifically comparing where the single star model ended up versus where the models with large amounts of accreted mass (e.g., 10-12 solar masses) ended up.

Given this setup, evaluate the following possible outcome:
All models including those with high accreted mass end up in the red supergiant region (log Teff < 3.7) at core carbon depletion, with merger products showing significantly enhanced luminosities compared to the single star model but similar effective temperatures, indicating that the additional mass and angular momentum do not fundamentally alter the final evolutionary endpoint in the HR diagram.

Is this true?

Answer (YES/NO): NO